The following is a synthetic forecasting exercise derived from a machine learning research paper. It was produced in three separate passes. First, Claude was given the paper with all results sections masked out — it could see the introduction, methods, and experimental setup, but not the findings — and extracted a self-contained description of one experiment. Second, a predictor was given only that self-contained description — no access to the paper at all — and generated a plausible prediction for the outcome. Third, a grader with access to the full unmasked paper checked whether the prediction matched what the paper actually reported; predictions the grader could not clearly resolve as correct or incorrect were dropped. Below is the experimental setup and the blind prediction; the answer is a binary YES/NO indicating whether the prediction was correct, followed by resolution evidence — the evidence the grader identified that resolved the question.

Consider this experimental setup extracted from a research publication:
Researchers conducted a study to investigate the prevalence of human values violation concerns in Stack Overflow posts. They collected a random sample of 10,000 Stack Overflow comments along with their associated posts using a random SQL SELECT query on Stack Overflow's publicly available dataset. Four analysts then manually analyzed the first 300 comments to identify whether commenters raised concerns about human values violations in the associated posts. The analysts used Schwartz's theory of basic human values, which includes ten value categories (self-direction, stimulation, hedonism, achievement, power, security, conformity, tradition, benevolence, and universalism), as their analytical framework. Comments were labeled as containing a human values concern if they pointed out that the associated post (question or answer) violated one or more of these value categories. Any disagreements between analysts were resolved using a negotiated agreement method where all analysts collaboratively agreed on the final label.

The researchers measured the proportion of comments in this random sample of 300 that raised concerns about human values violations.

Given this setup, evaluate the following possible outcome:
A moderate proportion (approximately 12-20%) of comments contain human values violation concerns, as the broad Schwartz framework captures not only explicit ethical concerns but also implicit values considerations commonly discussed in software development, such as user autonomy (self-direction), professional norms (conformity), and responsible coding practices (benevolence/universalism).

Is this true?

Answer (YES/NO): NO